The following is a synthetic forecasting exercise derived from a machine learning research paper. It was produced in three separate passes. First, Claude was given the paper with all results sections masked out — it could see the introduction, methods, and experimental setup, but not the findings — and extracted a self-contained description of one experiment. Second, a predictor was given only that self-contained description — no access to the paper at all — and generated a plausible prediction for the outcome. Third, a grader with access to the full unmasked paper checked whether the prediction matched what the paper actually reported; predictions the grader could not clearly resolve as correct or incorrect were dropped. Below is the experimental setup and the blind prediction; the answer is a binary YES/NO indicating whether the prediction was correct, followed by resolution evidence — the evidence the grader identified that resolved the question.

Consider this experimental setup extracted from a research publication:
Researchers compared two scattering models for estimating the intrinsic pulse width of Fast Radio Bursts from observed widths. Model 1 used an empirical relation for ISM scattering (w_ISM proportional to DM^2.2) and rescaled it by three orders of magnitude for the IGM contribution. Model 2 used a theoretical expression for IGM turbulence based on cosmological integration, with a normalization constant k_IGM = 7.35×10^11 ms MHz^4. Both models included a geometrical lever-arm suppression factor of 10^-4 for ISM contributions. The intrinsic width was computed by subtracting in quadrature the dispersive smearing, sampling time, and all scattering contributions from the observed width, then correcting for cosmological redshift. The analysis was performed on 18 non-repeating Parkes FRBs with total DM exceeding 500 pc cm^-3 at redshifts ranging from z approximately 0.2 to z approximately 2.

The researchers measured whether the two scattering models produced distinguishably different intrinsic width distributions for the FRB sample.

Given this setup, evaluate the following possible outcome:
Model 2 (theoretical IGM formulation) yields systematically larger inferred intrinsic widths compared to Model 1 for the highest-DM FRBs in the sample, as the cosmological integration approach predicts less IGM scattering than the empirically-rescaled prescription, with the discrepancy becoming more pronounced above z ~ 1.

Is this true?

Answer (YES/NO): NO